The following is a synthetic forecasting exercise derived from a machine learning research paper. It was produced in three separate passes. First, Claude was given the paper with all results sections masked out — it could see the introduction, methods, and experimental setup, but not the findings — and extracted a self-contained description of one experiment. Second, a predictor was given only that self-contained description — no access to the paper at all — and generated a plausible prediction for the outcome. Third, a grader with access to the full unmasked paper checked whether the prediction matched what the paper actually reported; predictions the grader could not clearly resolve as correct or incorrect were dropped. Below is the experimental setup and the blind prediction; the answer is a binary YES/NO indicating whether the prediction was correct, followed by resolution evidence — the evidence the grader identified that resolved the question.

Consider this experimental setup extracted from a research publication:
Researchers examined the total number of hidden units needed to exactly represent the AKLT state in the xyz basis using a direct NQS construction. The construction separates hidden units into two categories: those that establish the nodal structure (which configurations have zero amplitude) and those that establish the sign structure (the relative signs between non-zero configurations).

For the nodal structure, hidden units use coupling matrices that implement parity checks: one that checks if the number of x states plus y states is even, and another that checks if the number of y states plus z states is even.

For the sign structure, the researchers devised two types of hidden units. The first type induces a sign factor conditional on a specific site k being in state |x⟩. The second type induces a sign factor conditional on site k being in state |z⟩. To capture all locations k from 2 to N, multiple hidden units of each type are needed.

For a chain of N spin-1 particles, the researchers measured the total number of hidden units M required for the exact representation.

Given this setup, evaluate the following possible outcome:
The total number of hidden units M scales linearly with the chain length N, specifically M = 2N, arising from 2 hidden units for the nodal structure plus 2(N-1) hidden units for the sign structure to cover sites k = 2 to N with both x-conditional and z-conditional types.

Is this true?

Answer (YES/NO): YES